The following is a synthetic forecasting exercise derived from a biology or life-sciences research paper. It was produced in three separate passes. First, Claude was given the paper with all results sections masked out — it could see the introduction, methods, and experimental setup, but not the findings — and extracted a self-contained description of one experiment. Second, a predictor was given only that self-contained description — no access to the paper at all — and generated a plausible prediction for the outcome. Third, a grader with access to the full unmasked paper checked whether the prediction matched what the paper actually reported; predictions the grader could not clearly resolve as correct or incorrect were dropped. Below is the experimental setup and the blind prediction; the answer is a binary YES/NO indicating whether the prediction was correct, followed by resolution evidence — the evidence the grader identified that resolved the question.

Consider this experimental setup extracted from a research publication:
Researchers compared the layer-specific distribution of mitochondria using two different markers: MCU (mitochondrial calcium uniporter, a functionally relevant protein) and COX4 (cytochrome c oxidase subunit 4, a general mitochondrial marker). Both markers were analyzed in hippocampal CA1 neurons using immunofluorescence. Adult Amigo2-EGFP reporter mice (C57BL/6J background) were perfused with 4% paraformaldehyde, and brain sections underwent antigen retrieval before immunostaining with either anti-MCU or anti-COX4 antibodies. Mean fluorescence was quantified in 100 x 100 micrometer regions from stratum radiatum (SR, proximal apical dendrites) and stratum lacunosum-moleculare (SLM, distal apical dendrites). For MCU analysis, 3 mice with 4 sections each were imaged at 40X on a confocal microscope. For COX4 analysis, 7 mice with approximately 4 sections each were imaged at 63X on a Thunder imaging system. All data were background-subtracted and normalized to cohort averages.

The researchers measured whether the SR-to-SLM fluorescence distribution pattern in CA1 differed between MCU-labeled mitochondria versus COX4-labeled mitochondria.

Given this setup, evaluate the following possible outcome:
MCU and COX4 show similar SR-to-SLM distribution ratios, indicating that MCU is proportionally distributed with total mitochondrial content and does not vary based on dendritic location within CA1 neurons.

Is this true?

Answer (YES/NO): NO